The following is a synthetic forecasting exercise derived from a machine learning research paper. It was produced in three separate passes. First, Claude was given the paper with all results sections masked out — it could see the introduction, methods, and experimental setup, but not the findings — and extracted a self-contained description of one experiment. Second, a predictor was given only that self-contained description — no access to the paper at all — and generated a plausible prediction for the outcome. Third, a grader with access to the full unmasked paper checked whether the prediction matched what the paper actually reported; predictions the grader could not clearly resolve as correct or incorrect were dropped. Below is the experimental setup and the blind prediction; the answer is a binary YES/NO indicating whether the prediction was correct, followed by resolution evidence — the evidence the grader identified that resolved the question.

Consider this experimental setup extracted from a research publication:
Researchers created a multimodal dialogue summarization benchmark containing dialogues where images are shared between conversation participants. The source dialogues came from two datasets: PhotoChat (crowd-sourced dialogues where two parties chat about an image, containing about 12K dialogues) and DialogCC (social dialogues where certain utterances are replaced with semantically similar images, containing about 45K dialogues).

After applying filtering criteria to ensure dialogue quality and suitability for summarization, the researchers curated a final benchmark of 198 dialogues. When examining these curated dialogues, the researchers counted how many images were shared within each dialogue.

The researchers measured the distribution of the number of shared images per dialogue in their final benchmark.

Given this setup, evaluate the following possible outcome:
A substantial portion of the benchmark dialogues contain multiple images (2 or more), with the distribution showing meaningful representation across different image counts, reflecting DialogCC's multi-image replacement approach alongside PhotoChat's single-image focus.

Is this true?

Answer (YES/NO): NO